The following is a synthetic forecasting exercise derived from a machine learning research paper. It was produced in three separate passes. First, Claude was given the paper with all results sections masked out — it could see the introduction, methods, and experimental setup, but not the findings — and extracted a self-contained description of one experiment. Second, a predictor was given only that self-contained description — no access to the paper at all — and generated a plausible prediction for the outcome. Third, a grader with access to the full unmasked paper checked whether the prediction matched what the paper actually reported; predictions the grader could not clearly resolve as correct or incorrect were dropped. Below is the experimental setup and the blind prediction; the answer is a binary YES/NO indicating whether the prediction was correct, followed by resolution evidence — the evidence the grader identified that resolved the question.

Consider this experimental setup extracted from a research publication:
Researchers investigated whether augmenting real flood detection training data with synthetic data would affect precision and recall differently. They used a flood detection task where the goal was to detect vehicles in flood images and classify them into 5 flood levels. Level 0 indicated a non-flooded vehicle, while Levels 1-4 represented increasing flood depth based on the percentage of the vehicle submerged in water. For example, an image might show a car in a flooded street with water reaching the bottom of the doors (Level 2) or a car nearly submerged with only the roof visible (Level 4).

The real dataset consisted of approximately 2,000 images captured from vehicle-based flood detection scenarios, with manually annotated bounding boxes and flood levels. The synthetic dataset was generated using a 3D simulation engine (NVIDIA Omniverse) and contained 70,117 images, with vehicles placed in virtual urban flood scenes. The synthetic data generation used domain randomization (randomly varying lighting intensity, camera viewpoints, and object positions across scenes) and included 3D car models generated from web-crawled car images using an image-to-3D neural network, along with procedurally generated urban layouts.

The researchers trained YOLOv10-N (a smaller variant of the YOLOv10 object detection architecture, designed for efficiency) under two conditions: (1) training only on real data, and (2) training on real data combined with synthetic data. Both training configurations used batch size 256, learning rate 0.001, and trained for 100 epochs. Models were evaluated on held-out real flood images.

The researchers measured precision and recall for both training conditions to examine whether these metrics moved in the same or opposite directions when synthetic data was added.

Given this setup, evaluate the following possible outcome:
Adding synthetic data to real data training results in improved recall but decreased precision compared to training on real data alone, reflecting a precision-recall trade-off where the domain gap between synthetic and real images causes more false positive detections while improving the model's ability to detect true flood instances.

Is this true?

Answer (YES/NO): NO